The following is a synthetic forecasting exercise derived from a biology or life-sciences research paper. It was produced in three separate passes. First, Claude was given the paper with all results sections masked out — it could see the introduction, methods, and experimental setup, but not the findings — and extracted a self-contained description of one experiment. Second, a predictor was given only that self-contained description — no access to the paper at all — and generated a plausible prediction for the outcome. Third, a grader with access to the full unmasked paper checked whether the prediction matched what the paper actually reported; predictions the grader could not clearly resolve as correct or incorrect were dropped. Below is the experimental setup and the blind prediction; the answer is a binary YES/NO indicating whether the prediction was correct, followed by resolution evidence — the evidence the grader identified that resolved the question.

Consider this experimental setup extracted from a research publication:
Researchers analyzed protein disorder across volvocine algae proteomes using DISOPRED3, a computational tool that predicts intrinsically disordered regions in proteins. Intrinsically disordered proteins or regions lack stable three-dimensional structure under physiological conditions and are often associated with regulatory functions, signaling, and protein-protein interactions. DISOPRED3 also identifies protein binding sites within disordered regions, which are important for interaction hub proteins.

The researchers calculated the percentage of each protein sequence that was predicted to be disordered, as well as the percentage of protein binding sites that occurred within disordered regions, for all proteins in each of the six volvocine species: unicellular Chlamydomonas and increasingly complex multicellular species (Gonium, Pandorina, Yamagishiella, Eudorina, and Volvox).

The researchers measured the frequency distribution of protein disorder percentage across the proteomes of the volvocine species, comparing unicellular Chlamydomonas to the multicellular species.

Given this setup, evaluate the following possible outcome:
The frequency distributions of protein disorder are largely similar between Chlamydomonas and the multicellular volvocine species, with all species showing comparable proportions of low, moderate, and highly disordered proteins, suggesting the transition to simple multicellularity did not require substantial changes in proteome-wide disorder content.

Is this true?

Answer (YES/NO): YES